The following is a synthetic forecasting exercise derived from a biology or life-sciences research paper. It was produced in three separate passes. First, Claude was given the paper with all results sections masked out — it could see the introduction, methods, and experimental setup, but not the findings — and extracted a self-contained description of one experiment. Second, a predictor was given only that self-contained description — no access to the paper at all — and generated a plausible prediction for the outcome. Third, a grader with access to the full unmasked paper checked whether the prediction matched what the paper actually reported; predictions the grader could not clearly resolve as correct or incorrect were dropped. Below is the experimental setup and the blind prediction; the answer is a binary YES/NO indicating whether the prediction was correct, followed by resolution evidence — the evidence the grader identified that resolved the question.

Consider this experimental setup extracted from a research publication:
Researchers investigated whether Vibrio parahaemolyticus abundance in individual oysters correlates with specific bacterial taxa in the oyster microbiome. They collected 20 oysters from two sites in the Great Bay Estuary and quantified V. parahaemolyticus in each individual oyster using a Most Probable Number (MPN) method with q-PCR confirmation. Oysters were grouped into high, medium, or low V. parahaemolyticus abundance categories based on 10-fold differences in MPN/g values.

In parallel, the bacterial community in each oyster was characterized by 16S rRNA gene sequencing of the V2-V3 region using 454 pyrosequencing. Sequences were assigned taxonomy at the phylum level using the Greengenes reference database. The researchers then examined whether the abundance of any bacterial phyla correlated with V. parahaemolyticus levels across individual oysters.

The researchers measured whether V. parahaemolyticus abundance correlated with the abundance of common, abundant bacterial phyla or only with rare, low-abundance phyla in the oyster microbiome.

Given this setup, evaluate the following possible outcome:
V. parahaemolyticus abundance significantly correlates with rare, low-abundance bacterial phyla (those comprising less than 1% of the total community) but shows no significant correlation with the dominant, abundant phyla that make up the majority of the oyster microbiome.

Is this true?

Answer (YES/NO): YES